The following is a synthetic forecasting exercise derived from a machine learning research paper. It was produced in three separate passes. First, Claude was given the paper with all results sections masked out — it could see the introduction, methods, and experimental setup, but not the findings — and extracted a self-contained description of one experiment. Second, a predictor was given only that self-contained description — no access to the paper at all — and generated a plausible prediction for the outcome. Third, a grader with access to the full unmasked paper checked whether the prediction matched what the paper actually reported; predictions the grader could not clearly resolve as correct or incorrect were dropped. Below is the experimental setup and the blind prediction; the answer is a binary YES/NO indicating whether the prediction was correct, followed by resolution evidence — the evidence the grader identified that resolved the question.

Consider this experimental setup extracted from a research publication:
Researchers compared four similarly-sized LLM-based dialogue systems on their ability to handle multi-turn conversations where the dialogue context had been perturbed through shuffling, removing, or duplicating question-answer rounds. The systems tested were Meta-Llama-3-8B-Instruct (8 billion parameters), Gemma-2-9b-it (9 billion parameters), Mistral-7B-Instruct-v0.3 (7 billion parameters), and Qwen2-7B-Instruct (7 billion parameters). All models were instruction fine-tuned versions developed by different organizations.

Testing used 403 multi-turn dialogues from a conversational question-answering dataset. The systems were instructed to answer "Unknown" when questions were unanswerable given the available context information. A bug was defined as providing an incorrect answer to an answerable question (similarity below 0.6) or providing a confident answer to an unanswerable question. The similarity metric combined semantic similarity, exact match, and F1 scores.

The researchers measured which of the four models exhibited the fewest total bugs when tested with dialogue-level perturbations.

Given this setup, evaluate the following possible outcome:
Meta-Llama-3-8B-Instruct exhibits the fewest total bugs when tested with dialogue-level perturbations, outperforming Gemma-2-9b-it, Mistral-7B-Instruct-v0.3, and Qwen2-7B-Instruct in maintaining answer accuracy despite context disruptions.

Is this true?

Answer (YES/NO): NO